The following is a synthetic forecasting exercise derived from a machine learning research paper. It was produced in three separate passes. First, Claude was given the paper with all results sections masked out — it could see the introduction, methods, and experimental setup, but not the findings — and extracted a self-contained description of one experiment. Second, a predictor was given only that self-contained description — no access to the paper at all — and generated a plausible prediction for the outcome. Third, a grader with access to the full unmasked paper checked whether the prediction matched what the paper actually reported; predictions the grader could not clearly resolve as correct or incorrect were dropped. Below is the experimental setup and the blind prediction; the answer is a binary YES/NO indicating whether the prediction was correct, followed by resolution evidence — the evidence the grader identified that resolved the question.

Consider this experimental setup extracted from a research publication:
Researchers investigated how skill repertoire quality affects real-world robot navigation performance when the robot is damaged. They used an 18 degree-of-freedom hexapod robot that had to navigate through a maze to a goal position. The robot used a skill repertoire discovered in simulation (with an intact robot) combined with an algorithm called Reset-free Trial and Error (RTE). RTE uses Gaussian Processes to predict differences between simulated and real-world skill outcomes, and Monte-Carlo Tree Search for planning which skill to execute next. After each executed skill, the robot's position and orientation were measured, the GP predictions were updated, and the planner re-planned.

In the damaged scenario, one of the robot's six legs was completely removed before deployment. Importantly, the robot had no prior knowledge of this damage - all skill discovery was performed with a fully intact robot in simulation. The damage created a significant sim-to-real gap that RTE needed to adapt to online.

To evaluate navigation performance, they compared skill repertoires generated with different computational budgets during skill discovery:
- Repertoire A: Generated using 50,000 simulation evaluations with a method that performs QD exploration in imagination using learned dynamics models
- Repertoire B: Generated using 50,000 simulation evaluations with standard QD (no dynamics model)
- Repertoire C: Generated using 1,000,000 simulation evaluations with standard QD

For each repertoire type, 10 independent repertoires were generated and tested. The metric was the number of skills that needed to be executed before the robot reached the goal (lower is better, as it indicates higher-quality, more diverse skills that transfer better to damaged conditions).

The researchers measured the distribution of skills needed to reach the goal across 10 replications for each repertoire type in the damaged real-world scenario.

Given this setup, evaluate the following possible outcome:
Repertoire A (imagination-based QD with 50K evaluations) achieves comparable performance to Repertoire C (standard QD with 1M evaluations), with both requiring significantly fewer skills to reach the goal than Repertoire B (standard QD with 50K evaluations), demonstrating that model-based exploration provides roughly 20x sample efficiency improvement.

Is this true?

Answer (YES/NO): YES